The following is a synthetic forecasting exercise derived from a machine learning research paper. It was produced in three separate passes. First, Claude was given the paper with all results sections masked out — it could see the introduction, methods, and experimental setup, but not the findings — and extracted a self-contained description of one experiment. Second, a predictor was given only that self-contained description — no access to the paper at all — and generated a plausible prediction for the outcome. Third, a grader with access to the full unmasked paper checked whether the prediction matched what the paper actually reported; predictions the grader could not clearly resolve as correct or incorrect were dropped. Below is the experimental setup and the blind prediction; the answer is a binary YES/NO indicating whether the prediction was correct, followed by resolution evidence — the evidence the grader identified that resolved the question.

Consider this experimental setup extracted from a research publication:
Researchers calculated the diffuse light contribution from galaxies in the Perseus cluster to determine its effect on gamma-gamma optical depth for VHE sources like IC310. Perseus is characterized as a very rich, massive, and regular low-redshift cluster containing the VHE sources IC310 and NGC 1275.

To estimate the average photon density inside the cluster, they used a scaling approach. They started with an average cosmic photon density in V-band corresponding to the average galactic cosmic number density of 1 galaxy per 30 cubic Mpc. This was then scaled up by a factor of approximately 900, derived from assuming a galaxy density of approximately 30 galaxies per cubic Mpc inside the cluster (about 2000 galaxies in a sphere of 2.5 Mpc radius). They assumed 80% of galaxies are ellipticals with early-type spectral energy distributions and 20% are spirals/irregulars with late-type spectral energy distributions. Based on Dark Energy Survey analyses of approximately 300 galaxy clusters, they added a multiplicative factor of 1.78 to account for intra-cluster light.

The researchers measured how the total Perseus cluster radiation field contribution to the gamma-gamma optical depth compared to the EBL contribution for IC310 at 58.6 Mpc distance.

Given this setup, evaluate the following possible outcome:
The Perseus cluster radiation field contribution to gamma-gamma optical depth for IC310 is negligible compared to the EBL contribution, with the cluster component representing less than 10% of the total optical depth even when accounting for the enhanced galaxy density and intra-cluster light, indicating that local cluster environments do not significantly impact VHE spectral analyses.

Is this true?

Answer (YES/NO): YES